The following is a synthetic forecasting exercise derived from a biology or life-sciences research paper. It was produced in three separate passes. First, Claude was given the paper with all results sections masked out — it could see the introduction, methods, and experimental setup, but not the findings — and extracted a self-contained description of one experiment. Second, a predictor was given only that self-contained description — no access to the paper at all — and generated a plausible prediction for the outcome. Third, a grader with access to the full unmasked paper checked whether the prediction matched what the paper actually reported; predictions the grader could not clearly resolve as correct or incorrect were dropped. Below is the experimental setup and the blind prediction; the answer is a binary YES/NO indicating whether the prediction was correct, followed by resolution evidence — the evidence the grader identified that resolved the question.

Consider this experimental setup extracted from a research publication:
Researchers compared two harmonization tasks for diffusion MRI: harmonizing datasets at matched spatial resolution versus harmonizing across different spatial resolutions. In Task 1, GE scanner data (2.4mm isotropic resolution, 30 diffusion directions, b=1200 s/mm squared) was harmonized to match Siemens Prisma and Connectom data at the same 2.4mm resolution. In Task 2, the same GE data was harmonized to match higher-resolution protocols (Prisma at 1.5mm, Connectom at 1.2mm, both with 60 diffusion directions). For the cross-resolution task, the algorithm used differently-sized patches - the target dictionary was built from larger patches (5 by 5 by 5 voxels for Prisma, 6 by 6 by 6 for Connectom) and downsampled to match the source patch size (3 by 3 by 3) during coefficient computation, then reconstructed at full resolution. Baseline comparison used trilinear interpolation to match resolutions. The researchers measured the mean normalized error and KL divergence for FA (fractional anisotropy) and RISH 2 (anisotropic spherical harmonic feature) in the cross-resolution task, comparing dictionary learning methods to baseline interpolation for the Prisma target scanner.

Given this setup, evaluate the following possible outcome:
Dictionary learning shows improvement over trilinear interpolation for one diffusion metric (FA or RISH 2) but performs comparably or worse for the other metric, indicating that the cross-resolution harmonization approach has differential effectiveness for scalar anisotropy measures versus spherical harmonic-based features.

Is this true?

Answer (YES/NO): YES